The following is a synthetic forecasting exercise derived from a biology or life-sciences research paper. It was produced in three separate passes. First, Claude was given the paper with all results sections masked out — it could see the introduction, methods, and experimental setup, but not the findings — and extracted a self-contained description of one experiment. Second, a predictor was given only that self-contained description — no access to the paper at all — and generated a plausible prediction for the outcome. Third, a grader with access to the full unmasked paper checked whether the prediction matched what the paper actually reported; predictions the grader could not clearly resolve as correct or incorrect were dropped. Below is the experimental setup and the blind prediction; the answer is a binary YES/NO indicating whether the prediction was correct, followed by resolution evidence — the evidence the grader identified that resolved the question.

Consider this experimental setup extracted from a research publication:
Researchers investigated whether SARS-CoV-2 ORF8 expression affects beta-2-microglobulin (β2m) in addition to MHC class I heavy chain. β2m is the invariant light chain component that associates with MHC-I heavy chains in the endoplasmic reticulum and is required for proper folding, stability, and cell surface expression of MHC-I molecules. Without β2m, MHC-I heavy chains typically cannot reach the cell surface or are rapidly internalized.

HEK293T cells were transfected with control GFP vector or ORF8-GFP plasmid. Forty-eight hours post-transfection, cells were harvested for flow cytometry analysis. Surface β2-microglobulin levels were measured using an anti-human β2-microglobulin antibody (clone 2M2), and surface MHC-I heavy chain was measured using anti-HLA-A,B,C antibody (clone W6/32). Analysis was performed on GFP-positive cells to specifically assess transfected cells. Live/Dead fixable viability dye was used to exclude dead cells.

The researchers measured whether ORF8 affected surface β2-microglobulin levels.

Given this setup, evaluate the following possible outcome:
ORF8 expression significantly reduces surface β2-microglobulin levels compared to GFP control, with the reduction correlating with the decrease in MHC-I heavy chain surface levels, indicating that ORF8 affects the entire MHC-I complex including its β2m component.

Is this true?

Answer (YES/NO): YES